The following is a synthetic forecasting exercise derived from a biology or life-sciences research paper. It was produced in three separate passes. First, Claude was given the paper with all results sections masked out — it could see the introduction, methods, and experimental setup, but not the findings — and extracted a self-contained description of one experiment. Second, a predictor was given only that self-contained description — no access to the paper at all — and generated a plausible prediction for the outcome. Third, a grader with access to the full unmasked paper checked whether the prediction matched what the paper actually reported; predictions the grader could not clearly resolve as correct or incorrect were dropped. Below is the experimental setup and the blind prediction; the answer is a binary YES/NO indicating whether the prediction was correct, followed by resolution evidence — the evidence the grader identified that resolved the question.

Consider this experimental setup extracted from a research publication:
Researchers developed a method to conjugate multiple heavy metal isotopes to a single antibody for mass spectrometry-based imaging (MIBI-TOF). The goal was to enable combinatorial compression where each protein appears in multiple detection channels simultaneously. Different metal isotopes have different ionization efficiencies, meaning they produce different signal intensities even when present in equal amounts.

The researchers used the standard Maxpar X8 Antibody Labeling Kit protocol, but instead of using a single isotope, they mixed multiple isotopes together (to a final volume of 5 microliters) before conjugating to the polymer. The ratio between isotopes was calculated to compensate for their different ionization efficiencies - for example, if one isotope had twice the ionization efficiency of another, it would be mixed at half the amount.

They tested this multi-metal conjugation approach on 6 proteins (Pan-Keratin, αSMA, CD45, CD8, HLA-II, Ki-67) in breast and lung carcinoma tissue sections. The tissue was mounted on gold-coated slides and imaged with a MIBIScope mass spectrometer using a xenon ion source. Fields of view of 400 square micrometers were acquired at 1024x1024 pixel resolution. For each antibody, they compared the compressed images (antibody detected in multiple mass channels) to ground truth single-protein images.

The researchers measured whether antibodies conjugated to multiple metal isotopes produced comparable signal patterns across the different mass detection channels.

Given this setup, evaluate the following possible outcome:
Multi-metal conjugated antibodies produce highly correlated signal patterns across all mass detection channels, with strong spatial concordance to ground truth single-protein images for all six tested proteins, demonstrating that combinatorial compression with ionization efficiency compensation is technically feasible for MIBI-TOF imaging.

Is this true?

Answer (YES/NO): YES